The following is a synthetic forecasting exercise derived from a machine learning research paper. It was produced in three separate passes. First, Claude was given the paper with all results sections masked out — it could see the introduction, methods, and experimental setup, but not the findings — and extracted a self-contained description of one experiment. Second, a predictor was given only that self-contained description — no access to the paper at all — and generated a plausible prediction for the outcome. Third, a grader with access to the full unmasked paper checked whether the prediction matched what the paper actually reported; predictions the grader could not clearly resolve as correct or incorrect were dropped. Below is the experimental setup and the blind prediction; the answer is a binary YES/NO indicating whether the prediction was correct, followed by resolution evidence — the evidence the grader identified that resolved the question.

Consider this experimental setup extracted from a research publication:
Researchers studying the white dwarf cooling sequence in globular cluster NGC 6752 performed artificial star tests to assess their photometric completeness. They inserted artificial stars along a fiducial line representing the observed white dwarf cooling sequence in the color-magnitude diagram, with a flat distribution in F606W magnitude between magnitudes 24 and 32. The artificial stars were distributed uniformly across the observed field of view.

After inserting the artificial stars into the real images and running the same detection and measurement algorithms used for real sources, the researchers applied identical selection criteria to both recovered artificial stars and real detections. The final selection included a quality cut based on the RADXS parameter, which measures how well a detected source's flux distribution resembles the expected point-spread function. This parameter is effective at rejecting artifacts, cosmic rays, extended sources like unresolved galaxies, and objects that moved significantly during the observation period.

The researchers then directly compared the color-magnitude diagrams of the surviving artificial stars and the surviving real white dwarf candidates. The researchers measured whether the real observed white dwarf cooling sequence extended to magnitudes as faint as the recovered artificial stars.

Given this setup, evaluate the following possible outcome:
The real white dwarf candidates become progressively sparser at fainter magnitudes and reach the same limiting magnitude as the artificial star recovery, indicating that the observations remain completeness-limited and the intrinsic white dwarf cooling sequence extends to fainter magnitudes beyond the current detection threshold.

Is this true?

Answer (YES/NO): NO